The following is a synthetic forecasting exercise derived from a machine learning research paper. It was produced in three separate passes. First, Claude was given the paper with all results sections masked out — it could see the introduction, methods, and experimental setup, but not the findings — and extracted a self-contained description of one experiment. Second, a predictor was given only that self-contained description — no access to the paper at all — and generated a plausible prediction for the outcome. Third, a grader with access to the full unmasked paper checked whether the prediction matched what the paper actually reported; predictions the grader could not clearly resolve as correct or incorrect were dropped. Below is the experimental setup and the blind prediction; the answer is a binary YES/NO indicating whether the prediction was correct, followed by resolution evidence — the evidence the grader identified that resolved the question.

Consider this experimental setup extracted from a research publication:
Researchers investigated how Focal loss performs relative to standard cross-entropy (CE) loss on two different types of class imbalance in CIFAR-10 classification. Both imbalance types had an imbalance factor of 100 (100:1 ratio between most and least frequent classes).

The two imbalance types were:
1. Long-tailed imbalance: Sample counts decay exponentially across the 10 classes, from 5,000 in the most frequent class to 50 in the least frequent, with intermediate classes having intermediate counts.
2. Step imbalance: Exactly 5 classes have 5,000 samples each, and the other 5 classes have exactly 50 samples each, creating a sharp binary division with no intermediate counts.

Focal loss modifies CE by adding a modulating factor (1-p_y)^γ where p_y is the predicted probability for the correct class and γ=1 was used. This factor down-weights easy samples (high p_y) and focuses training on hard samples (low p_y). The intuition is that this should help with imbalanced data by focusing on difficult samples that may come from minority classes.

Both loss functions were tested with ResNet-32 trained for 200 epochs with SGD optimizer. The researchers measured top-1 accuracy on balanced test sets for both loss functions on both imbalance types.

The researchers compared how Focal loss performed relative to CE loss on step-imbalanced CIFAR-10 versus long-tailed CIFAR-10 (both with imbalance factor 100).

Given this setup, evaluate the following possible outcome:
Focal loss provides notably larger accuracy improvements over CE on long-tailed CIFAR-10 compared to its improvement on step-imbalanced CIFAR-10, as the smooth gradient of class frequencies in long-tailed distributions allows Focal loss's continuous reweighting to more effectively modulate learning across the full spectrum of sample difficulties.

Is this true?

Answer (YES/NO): NO